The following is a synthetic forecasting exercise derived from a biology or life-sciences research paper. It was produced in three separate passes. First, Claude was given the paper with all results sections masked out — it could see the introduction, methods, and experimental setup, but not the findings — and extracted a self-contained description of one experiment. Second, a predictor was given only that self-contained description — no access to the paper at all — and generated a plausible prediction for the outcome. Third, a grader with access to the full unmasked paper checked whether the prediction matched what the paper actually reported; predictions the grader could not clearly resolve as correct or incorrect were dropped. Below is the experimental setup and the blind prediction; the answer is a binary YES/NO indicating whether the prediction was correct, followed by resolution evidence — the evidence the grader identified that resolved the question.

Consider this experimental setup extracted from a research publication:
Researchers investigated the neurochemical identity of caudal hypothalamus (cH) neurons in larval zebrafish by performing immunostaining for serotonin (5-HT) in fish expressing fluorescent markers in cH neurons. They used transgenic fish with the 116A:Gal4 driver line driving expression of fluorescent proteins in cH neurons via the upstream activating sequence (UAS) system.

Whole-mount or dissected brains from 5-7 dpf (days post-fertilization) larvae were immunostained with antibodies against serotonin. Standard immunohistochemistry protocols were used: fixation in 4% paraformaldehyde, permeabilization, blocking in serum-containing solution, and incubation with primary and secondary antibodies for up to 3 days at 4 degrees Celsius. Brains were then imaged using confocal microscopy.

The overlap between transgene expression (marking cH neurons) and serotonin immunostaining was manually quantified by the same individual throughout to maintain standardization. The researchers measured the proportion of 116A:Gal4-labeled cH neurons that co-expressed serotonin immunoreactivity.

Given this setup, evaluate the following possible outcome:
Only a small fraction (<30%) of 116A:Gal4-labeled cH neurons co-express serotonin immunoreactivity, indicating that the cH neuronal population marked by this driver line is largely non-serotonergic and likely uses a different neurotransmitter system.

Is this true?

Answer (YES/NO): NO